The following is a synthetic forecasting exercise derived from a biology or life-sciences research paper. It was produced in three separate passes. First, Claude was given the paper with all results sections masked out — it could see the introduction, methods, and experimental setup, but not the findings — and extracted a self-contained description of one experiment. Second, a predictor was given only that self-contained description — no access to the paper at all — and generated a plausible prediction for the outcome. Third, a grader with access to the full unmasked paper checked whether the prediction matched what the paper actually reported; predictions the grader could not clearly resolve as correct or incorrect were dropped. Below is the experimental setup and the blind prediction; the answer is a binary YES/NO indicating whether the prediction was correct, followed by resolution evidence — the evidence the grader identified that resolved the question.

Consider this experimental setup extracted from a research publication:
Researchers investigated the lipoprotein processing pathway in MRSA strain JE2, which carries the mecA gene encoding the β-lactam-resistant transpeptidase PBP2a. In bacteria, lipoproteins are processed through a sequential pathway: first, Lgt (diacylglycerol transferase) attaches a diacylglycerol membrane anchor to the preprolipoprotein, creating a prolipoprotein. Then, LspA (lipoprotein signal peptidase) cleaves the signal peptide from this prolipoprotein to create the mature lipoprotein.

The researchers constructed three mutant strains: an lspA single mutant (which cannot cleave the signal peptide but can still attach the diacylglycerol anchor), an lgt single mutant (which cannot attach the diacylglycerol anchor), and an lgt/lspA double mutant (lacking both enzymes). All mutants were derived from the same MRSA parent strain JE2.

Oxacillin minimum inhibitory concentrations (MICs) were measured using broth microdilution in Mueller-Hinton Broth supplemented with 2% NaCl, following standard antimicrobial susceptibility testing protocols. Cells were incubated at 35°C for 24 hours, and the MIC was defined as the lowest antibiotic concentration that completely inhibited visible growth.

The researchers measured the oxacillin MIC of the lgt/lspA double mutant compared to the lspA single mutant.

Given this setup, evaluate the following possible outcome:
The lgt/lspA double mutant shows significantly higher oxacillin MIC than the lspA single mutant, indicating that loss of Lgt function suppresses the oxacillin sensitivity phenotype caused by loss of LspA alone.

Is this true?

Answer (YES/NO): NO